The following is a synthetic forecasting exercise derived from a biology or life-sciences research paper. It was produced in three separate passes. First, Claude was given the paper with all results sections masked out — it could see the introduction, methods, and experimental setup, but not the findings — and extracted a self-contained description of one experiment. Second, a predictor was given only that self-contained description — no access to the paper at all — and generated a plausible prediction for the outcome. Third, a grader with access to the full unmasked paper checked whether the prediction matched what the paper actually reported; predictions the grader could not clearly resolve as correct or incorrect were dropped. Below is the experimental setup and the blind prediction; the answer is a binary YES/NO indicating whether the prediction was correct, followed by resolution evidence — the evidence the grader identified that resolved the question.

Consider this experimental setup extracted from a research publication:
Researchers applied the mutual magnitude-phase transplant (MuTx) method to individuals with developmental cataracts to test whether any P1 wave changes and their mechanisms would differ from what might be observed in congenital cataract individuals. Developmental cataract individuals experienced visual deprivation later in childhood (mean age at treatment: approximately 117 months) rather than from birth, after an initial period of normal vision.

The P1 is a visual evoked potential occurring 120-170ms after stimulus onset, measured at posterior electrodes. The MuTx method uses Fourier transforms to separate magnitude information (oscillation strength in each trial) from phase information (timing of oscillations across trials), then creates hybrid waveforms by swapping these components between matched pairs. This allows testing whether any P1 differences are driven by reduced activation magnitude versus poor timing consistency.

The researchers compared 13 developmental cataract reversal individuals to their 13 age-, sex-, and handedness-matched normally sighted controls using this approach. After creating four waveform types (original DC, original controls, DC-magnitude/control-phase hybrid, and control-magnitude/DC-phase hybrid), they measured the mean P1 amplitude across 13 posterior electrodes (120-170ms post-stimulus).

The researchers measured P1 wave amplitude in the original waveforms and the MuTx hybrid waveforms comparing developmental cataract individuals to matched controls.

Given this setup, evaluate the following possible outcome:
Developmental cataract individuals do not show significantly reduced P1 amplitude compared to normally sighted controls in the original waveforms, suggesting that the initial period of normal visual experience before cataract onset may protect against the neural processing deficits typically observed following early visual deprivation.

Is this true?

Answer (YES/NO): YES